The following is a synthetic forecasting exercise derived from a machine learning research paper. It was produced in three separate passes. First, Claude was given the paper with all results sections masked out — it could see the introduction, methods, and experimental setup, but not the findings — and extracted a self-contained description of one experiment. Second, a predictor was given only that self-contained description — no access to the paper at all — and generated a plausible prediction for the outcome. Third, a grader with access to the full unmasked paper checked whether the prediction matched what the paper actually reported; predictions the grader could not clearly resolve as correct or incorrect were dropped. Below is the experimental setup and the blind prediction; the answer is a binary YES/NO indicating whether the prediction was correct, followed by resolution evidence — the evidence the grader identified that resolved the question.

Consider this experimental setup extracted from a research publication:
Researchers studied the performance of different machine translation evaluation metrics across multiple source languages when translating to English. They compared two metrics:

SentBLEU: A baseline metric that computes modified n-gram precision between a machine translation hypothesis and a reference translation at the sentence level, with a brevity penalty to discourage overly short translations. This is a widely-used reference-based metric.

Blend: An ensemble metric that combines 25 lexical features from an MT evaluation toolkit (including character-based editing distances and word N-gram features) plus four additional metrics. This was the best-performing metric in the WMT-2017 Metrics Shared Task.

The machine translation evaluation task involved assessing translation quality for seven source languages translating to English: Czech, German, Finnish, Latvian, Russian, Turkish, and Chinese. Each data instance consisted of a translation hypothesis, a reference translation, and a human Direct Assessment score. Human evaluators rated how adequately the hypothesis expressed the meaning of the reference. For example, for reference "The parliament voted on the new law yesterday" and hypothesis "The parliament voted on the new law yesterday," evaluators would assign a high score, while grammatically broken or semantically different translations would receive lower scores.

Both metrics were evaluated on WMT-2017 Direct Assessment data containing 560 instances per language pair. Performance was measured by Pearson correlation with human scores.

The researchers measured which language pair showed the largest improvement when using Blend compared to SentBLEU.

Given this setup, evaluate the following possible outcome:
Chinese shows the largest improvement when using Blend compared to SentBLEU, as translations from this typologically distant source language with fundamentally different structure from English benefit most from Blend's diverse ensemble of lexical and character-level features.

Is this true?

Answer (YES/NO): NO